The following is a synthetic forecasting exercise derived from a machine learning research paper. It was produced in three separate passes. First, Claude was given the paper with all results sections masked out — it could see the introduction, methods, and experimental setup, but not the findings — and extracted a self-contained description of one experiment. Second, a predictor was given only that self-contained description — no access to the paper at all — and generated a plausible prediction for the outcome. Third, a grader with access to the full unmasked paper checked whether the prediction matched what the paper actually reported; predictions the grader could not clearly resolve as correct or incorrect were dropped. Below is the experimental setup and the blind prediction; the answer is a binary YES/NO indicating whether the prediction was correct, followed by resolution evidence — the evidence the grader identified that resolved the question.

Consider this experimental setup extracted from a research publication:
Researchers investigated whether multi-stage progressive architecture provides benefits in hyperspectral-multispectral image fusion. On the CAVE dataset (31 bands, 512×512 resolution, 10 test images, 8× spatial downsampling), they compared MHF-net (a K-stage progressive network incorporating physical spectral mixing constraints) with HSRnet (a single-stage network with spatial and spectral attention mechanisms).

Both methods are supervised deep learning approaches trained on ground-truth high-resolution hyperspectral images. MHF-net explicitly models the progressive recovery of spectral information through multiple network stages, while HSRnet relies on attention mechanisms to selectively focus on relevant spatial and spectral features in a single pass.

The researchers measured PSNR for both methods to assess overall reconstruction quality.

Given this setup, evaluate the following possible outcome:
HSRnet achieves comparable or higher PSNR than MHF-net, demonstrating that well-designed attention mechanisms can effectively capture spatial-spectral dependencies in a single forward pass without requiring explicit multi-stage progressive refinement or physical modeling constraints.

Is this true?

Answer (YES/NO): YES